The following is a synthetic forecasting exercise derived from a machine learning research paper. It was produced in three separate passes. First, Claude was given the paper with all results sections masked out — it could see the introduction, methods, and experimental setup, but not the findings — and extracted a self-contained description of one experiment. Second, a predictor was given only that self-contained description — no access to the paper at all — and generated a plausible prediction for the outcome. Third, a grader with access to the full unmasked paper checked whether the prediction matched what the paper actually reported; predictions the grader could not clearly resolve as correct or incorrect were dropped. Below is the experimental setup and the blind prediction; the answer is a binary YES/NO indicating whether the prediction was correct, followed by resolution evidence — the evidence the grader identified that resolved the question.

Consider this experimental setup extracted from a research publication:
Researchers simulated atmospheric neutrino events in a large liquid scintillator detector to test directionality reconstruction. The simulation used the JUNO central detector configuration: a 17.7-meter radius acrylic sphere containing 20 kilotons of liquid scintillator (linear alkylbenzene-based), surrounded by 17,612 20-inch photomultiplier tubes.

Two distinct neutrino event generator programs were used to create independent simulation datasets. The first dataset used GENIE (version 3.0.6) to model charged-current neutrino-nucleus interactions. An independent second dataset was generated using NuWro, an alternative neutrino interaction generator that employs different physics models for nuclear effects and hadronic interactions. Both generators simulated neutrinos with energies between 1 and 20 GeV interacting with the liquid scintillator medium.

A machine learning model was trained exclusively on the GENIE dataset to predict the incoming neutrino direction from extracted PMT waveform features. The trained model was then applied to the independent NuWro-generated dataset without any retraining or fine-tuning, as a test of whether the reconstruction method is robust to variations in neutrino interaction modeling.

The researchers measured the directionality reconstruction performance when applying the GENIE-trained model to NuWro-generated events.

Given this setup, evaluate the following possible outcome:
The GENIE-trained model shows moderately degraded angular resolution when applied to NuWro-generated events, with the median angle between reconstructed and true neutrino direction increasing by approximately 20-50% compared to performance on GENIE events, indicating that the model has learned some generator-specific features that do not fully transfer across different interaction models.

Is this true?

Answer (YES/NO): NO